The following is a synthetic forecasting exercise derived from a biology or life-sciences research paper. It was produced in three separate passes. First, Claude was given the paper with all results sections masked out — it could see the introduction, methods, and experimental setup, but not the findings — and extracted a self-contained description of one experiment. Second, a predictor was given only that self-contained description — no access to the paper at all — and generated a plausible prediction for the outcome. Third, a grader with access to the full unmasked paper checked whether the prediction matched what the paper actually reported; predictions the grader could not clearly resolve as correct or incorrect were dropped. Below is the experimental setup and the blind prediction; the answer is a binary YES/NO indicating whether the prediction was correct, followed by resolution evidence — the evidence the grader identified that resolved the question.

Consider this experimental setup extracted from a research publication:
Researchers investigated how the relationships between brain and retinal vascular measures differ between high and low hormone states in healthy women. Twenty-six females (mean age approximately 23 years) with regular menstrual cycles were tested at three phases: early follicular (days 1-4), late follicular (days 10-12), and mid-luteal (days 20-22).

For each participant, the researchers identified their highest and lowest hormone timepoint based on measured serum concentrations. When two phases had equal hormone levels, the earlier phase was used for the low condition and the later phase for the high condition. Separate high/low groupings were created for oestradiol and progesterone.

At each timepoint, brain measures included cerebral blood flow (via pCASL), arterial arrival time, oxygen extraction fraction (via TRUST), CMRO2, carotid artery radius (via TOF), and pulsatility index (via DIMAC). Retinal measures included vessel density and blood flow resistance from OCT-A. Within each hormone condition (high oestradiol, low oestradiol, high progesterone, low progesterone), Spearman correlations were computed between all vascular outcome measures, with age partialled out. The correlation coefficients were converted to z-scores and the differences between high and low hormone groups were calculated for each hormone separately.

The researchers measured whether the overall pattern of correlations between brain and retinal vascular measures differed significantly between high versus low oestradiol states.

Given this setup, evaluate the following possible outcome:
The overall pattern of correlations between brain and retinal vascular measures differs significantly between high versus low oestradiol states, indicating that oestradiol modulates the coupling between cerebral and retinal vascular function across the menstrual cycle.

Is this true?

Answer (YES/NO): NO